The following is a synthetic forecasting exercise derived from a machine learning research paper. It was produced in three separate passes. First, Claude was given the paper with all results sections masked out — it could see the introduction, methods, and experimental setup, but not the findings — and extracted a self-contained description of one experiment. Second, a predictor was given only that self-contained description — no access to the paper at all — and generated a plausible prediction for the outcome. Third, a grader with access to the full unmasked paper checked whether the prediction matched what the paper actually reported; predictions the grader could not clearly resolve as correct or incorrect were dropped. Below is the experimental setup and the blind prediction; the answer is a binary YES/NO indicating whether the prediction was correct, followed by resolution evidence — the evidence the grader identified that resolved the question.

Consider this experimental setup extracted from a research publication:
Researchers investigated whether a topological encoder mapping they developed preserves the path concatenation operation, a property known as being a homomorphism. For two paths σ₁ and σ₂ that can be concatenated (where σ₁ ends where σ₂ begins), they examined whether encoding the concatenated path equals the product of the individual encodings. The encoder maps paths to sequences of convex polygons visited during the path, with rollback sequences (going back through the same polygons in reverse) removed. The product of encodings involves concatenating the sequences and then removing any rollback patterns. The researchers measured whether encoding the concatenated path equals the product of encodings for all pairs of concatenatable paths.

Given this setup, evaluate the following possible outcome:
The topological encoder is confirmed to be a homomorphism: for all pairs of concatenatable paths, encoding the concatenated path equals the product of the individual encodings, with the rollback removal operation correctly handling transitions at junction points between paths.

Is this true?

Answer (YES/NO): YES